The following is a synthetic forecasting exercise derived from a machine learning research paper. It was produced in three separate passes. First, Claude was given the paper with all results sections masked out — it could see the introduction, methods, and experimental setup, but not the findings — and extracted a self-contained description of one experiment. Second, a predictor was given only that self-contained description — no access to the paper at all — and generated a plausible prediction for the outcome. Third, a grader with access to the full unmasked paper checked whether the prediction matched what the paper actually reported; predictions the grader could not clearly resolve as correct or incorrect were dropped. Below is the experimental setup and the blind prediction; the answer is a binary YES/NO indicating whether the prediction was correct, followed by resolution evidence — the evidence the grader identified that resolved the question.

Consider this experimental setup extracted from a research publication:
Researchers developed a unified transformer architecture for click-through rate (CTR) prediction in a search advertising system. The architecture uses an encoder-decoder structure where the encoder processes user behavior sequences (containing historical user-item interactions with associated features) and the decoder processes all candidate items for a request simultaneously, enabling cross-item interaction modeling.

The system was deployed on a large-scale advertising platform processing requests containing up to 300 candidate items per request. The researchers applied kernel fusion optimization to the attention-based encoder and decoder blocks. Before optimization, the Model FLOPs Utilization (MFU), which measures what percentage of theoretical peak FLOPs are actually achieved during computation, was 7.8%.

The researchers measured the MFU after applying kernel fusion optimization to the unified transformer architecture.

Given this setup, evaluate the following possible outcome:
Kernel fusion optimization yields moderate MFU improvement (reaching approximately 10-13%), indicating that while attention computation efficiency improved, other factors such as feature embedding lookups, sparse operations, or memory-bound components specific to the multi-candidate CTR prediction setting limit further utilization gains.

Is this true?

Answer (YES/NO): YES